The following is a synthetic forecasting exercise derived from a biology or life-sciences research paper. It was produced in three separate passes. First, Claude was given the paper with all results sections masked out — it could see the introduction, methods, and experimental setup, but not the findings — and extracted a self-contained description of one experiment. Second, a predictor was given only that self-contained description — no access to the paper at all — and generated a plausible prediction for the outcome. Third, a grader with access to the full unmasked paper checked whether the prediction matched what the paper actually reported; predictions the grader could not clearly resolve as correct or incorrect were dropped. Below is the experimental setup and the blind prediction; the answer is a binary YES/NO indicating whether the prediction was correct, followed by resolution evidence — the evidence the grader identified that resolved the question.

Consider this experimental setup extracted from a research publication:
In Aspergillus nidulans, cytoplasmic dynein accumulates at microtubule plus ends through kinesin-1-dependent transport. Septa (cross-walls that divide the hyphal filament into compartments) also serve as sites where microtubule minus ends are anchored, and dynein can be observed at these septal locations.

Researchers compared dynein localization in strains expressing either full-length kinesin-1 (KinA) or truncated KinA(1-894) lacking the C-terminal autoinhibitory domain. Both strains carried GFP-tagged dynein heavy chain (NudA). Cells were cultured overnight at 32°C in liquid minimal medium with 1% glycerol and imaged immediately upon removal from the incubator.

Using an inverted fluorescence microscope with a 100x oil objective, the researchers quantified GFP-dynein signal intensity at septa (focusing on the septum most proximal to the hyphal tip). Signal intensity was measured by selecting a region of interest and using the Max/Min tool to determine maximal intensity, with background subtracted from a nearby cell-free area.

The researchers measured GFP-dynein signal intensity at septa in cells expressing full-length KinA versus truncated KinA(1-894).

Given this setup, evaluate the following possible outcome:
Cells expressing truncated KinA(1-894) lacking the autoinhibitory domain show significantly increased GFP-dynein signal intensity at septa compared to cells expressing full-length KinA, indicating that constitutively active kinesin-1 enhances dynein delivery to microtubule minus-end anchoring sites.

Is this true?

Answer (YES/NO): NO